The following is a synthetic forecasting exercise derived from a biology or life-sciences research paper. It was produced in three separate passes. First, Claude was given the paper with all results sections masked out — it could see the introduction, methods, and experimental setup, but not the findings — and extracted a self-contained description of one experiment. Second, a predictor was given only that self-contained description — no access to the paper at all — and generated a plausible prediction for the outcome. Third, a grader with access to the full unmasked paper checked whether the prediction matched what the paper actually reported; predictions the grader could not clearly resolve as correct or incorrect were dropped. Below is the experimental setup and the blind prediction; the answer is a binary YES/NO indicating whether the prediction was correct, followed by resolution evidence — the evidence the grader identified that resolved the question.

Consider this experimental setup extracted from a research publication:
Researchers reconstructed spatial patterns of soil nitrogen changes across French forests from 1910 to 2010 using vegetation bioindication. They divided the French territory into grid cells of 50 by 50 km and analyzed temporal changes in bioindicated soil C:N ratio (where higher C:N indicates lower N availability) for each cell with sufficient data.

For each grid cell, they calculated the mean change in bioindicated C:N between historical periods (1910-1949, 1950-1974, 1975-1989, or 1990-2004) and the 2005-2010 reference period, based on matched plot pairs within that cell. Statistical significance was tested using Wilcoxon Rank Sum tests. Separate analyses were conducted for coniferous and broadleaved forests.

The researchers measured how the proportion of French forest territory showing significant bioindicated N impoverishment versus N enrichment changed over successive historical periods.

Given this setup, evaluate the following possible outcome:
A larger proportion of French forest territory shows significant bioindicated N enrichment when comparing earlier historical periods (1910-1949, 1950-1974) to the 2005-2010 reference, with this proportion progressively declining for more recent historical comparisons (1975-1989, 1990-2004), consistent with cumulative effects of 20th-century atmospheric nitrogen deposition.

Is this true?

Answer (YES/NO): NO